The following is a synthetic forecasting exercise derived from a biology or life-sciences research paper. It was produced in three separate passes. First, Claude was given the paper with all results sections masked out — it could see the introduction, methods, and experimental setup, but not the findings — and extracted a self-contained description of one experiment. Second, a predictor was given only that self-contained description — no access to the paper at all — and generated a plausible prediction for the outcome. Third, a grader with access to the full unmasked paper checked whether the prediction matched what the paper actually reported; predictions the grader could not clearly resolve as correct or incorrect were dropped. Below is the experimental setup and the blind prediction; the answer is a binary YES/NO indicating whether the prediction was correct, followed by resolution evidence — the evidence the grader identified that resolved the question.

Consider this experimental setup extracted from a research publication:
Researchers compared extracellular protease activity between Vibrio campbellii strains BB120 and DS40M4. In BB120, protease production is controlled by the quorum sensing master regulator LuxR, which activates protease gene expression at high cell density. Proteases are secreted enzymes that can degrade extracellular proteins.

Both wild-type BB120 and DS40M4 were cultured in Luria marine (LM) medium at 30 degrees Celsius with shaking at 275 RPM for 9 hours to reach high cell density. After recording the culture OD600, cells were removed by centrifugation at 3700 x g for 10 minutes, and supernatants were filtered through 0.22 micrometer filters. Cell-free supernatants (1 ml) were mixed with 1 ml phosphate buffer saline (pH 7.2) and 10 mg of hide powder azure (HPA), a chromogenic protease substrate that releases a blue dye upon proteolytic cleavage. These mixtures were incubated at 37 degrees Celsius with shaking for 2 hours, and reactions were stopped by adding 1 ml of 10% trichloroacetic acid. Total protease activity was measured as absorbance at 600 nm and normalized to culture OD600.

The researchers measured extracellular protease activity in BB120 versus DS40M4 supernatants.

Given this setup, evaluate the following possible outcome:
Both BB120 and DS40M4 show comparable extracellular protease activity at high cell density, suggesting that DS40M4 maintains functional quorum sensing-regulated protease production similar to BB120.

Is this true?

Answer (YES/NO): NO